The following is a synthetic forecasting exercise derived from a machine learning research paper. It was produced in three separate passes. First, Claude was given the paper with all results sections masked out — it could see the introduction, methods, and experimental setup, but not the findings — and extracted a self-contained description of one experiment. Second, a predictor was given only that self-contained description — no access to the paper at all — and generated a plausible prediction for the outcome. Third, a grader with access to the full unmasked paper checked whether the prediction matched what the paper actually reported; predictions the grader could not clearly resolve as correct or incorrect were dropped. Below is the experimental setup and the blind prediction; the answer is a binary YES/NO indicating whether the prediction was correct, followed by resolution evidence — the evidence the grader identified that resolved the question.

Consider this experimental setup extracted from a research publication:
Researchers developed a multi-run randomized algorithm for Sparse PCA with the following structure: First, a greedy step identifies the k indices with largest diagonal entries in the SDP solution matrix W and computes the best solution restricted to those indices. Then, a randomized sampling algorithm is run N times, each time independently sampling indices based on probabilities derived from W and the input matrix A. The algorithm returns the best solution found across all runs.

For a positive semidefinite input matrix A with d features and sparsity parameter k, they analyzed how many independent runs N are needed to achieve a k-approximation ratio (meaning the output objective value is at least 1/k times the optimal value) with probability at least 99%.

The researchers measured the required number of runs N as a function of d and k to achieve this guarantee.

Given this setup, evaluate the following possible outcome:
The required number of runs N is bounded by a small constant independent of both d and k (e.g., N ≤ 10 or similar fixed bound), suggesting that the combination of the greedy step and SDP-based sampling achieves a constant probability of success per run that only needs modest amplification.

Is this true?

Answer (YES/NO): NO